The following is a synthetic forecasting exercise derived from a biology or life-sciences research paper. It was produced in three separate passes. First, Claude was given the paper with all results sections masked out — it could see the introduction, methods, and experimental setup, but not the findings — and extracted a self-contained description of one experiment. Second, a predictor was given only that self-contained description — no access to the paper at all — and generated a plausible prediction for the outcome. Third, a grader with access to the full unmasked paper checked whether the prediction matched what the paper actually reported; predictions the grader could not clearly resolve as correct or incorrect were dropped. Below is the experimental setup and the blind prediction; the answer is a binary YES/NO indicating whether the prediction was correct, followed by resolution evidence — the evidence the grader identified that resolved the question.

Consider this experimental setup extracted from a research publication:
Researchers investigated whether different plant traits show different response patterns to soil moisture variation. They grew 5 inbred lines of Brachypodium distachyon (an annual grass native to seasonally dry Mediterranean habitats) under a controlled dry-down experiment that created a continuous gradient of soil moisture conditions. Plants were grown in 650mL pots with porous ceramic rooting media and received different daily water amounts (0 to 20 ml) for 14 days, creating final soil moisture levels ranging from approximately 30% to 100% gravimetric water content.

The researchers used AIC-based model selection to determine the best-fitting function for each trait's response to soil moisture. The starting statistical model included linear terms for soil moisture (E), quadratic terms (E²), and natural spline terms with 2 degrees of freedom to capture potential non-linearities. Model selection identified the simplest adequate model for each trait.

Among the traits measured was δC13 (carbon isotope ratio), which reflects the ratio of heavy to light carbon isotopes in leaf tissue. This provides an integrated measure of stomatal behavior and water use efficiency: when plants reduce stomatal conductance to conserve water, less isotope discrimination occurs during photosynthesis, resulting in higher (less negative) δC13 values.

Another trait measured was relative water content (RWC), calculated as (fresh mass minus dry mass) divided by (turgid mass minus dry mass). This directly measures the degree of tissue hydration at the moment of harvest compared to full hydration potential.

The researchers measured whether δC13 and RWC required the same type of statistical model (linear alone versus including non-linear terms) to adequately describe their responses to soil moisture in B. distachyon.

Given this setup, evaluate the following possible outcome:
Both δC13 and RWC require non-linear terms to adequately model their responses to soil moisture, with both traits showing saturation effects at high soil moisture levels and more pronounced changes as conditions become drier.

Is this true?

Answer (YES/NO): YES